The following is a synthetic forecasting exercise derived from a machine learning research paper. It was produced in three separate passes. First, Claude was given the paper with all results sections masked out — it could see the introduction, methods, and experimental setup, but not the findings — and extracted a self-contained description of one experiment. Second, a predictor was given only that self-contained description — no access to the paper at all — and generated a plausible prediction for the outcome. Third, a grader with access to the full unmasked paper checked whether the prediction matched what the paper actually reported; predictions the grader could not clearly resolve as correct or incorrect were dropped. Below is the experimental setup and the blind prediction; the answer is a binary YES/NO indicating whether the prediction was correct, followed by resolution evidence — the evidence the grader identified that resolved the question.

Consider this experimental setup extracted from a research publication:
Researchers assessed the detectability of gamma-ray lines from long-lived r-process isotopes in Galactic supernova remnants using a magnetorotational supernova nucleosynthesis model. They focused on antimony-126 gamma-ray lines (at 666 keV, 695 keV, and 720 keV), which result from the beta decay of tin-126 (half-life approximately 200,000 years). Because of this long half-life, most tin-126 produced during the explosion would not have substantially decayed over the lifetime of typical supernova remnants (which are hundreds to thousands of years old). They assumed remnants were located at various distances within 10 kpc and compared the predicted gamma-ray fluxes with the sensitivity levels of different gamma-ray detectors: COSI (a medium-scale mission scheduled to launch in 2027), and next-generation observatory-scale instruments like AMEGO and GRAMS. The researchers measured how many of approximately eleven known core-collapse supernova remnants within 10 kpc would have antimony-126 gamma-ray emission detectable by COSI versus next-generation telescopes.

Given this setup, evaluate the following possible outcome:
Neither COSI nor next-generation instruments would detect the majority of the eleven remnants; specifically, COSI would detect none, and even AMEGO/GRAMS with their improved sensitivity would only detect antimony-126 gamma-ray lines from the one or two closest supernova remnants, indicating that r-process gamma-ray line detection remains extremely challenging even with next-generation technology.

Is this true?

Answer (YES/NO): NO